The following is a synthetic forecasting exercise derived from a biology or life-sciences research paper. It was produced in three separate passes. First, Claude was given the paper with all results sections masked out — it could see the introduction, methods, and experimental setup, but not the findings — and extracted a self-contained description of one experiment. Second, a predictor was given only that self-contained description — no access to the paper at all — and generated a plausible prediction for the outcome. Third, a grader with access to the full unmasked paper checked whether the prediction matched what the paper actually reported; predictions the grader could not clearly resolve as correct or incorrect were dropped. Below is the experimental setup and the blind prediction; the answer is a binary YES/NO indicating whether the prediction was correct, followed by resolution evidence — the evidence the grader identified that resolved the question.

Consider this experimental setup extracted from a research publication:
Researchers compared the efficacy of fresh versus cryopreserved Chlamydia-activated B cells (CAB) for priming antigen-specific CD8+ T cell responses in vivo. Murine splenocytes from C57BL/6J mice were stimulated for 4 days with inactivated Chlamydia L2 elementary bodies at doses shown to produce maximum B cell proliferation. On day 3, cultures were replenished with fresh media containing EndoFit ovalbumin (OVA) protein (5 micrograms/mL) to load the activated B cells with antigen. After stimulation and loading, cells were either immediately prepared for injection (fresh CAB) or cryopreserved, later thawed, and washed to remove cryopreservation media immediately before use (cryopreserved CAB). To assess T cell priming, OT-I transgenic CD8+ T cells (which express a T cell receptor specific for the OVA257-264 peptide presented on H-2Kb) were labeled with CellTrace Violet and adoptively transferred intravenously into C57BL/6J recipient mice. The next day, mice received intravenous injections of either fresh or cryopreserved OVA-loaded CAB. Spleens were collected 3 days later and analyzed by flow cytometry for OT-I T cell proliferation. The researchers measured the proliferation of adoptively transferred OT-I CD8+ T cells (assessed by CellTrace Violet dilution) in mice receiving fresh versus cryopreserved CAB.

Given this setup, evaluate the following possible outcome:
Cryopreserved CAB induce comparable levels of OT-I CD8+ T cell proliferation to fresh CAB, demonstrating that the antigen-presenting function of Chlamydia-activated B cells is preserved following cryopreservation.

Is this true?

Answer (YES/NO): YES